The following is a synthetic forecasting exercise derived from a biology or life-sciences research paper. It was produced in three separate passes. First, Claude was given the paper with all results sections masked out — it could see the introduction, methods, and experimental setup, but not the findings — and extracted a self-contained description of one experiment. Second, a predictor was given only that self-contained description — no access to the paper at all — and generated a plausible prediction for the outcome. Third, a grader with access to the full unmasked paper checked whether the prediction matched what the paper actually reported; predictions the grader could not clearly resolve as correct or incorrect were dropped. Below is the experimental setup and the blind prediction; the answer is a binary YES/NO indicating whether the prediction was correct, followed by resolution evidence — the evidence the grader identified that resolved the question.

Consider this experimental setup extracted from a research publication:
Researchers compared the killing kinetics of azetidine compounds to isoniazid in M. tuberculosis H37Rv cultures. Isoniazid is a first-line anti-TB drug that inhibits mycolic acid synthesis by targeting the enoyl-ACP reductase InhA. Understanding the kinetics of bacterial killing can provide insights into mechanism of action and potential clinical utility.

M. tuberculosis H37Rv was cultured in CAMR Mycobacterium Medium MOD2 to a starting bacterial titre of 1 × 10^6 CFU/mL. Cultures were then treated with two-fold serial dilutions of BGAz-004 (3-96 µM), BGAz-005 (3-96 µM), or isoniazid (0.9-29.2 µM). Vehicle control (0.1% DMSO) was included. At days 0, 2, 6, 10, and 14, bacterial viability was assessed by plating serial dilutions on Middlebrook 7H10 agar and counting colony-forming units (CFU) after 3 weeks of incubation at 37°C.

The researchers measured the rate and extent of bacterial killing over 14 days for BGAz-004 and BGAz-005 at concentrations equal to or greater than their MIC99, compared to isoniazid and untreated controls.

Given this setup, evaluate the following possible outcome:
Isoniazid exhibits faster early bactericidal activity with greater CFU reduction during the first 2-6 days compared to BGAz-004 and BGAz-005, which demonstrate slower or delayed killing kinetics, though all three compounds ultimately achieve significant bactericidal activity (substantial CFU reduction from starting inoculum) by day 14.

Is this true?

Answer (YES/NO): NO